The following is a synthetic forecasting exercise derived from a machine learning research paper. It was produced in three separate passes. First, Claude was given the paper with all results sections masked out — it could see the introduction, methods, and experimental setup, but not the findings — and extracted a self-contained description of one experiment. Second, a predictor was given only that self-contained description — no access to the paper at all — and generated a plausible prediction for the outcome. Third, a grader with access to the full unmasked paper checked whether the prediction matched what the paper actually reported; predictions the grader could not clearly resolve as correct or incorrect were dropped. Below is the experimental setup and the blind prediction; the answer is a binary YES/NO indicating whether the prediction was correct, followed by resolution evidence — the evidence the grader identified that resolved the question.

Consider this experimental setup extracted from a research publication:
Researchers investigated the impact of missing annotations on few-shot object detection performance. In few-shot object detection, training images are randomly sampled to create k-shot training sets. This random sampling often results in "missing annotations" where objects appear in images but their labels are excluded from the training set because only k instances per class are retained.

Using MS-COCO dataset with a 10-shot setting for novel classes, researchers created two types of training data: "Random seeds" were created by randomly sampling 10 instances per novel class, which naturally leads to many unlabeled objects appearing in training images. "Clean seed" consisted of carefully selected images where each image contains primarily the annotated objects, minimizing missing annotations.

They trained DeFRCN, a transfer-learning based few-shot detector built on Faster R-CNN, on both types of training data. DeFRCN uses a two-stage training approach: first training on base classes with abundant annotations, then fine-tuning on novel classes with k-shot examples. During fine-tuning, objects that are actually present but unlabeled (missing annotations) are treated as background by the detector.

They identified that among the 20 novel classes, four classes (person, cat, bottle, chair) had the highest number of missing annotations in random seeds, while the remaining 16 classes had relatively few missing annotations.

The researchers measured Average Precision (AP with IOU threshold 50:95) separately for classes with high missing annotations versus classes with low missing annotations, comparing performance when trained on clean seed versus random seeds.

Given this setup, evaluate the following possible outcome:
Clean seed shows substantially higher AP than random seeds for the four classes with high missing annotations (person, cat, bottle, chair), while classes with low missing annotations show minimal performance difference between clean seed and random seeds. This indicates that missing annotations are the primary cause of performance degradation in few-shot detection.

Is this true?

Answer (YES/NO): YES